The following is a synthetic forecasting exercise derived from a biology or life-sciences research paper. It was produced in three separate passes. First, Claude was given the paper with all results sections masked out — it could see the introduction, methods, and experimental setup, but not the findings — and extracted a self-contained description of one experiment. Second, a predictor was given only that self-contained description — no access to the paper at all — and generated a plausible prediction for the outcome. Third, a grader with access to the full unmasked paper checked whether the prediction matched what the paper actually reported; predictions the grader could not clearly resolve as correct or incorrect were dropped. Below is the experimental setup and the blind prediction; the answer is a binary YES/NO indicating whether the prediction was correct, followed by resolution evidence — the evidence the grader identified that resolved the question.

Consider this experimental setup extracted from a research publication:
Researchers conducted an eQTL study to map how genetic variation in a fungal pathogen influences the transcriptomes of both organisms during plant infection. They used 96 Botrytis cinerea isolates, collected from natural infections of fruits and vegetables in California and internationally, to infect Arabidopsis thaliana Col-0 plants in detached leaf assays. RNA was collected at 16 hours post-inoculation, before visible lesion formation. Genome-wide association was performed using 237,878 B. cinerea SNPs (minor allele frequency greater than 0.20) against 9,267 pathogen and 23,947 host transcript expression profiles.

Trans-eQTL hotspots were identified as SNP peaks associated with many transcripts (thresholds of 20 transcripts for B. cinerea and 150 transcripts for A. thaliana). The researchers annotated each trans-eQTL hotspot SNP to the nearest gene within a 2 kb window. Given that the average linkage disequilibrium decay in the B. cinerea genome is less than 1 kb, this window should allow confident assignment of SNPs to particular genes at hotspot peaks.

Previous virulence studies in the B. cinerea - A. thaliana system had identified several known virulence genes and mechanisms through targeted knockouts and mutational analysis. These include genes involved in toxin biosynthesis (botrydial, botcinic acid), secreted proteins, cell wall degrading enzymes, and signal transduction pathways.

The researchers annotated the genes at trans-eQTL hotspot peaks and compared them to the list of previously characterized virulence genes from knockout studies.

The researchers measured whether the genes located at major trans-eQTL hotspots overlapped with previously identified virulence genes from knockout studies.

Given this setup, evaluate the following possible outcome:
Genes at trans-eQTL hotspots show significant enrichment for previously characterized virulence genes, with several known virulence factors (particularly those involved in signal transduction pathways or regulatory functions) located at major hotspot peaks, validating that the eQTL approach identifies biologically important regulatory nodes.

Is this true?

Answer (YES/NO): NO